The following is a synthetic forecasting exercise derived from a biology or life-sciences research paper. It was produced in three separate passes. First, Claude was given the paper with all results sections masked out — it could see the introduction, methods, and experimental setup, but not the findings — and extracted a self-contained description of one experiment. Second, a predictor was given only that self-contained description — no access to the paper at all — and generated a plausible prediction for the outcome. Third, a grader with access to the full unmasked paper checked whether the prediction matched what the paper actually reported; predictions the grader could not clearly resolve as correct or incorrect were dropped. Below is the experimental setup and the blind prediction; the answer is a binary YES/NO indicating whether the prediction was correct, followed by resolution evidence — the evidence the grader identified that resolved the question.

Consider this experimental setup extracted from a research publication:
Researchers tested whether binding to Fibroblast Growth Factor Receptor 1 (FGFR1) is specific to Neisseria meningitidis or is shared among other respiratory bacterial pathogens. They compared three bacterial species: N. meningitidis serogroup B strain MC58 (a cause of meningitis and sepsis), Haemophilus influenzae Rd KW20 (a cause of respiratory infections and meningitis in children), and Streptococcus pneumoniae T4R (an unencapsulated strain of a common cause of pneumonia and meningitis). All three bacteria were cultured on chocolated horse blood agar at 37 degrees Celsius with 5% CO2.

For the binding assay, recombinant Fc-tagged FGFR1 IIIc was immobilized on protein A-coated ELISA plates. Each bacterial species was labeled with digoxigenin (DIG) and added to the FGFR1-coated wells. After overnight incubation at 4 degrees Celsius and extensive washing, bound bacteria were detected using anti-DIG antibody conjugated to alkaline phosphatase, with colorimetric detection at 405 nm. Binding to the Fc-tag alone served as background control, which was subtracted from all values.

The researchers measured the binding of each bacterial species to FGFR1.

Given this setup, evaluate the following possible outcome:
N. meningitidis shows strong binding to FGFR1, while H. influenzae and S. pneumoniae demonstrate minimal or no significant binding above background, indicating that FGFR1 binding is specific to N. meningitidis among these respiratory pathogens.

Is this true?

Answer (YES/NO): YES